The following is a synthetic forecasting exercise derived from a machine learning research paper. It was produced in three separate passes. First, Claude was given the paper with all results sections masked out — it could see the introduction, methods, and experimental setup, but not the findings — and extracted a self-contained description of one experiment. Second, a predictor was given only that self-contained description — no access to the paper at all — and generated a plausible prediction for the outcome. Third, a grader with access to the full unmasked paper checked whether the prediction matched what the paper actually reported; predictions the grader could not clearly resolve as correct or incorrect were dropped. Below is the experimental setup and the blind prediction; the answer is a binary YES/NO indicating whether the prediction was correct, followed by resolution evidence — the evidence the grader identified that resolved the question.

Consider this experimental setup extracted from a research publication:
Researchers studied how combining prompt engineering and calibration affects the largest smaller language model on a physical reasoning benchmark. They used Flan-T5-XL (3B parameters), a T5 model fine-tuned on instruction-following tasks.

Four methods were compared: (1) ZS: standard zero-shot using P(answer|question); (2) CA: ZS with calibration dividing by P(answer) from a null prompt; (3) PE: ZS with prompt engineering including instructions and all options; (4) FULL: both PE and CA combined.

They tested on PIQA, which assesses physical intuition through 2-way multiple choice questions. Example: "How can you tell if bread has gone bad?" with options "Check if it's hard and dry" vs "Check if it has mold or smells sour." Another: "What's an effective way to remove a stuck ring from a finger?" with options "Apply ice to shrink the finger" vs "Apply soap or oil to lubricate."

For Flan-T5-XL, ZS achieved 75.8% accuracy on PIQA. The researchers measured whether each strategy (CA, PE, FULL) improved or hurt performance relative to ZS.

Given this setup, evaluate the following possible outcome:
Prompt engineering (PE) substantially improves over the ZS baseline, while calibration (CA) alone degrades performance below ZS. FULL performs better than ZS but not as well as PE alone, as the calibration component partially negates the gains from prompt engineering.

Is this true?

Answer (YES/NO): NO